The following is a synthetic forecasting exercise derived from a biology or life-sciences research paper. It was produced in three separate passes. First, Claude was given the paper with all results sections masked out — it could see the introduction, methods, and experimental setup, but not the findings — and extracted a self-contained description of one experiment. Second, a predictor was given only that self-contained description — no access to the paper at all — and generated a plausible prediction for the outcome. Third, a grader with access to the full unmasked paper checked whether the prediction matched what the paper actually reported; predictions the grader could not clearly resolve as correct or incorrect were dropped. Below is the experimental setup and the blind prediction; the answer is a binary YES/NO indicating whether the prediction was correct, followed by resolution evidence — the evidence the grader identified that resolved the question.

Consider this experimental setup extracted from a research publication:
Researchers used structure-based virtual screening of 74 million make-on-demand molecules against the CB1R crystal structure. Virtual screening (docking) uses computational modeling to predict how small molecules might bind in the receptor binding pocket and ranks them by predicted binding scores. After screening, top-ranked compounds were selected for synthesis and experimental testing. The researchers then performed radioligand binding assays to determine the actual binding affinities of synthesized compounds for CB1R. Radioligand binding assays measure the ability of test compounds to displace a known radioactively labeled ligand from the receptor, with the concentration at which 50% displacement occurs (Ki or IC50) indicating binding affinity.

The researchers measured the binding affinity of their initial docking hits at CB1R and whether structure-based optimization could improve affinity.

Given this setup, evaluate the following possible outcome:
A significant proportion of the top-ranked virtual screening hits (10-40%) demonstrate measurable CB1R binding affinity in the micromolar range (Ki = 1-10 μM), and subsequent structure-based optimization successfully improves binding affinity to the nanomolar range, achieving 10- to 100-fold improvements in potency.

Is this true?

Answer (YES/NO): NO